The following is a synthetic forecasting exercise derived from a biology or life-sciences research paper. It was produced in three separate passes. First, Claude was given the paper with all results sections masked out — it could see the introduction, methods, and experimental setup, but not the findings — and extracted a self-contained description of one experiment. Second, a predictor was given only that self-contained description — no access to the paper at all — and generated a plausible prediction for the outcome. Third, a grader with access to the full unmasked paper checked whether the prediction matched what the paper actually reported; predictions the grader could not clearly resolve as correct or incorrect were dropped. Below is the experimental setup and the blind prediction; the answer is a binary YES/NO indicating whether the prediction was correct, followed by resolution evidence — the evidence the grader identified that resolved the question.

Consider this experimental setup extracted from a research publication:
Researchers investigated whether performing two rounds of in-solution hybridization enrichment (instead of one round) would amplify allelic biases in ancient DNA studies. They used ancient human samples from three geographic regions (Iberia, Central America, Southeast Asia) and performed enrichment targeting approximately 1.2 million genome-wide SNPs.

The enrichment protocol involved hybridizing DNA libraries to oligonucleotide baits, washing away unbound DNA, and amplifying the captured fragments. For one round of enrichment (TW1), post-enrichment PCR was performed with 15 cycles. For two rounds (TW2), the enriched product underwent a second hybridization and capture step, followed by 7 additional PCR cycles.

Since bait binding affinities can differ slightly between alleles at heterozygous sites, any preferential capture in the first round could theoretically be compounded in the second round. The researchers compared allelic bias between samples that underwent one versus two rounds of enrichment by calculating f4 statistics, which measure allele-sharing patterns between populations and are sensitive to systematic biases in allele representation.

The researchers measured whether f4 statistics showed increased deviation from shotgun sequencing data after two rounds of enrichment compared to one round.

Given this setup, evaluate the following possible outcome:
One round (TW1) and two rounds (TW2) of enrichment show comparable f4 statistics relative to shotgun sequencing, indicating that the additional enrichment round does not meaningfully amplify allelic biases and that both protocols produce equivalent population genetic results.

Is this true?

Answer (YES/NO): YES